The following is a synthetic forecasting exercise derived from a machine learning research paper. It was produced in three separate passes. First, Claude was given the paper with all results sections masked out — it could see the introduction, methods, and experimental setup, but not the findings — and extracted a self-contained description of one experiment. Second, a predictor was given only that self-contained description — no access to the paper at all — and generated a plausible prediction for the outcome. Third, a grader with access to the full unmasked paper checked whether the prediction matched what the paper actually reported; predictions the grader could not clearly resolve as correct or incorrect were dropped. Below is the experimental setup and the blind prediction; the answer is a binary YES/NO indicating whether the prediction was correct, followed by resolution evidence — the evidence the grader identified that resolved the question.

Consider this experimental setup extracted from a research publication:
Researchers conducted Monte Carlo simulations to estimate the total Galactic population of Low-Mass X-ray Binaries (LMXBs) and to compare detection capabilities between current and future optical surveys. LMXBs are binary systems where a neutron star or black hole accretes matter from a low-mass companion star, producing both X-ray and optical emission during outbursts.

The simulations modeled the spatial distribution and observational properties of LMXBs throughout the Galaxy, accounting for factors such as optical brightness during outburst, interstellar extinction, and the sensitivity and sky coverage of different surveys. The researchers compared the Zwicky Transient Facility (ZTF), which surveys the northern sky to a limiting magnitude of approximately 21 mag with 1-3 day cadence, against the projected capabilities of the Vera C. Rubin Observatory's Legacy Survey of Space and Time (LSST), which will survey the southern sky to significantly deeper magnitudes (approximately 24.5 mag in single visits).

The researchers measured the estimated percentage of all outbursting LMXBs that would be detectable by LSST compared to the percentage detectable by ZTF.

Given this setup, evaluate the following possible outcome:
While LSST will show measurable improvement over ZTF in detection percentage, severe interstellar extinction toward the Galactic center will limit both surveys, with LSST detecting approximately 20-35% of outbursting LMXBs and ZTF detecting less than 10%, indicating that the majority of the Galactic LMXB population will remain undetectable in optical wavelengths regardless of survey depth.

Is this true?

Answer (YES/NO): NO